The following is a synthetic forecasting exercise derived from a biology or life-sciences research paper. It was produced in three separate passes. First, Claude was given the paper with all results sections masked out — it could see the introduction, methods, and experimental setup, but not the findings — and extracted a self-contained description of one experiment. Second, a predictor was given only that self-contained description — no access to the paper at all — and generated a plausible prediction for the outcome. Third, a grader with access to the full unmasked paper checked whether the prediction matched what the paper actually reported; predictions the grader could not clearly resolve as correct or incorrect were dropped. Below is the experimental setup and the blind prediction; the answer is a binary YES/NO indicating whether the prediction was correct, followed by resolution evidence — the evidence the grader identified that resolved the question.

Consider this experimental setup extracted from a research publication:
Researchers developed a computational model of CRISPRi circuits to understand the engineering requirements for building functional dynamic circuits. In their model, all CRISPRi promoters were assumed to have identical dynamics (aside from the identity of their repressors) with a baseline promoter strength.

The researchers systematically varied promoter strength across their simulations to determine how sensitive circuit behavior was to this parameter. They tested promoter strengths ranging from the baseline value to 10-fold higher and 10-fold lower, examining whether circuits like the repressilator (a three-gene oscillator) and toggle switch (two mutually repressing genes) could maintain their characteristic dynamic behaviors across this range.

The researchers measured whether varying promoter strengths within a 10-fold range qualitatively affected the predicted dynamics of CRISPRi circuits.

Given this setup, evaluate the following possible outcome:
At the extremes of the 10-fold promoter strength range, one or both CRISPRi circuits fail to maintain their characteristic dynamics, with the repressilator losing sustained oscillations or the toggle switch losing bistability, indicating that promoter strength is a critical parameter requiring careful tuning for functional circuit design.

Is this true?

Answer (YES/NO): NO